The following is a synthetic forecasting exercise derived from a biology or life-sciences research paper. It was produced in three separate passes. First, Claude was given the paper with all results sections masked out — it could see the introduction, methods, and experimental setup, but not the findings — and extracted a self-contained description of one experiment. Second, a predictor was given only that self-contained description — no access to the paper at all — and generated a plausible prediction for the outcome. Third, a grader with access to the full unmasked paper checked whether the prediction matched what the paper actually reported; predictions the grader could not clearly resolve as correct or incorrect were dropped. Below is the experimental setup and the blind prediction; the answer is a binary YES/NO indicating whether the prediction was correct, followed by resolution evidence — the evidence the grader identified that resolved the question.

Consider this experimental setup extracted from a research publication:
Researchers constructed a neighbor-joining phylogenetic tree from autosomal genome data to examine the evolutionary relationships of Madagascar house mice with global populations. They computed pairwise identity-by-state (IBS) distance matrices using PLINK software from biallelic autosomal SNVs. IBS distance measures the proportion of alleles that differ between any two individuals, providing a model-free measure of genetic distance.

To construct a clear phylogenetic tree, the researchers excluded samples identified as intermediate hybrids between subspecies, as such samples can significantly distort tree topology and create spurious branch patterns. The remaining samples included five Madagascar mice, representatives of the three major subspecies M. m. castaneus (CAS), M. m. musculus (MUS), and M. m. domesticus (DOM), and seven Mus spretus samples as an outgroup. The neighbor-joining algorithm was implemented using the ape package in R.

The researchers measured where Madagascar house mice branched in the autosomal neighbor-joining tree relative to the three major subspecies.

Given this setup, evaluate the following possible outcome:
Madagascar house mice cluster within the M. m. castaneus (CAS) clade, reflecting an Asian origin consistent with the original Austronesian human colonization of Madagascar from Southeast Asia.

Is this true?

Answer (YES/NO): NO